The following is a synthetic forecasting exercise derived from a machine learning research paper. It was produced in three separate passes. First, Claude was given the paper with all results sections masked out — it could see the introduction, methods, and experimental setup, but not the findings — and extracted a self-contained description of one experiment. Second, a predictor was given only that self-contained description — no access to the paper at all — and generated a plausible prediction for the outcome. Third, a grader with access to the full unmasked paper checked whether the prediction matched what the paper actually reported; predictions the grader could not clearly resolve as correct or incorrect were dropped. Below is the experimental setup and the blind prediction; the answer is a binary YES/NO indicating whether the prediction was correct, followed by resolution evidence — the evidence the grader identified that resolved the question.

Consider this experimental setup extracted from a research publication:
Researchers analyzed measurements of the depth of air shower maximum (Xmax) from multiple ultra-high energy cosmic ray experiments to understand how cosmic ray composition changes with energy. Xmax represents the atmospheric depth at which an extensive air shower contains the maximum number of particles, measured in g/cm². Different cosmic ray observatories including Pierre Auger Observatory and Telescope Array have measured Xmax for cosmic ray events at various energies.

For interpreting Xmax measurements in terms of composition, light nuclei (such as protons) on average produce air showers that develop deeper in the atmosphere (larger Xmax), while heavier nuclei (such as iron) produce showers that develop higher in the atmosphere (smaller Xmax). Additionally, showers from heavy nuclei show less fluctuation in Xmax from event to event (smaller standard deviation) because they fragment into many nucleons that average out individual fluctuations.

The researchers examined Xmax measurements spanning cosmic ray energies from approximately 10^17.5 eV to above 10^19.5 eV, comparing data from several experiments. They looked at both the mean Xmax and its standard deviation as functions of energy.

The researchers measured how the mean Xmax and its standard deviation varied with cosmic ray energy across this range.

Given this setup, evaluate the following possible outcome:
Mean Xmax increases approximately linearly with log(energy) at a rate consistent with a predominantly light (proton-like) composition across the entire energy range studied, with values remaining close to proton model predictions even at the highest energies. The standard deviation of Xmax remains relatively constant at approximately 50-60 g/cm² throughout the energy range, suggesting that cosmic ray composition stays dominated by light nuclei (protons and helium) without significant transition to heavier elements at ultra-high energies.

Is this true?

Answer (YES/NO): NO